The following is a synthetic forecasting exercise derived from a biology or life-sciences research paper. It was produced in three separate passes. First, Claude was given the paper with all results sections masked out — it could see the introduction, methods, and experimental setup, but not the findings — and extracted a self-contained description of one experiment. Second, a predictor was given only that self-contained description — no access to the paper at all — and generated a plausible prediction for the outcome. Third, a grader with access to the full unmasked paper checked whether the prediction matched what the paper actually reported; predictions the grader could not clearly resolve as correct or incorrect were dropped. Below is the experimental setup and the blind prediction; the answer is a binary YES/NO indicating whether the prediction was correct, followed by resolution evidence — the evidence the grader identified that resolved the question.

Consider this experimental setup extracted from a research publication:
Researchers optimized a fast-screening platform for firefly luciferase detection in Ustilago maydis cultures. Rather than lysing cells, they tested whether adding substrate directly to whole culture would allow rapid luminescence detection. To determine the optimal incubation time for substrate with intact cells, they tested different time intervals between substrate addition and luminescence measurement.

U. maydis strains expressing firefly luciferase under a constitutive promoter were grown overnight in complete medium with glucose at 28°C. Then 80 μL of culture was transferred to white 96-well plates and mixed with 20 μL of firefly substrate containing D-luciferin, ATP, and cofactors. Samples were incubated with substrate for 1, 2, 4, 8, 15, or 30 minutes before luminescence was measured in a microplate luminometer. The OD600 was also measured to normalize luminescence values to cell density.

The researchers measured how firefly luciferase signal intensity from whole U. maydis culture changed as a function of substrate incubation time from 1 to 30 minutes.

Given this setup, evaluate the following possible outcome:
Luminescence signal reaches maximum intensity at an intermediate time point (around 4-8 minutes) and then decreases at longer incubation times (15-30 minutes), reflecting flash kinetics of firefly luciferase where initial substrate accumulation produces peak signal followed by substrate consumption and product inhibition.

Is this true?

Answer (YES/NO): NO